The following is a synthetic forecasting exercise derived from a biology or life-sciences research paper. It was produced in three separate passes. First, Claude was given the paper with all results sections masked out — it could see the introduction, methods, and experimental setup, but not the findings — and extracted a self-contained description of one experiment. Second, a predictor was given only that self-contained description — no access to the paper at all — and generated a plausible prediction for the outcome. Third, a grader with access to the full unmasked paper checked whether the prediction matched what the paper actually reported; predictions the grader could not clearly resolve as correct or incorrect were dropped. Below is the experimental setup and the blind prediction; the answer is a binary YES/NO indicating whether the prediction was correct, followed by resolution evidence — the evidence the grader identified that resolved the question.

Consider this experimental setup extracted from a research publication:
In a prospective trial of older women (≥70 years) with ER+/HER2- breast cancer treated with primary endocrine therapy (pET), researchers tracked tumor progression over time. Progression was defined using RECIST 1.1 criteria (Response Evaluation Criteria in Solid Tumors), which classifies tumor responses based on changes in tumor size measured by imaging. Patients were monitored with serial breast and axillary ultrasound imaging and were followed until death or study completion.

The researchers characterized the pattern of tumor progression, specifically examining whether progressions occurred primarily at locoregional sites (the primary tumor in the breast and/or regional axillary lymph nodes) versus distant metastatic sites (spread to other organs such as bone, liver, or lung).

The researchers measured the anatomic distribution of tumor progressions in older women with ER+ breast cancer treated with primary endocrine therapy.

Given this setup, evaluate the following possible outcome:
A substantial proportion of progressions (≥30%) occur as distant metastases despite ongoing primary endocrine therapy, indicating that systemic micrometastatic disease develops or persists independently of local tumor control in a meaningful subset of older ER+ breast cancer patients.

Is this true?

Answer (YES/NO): NO